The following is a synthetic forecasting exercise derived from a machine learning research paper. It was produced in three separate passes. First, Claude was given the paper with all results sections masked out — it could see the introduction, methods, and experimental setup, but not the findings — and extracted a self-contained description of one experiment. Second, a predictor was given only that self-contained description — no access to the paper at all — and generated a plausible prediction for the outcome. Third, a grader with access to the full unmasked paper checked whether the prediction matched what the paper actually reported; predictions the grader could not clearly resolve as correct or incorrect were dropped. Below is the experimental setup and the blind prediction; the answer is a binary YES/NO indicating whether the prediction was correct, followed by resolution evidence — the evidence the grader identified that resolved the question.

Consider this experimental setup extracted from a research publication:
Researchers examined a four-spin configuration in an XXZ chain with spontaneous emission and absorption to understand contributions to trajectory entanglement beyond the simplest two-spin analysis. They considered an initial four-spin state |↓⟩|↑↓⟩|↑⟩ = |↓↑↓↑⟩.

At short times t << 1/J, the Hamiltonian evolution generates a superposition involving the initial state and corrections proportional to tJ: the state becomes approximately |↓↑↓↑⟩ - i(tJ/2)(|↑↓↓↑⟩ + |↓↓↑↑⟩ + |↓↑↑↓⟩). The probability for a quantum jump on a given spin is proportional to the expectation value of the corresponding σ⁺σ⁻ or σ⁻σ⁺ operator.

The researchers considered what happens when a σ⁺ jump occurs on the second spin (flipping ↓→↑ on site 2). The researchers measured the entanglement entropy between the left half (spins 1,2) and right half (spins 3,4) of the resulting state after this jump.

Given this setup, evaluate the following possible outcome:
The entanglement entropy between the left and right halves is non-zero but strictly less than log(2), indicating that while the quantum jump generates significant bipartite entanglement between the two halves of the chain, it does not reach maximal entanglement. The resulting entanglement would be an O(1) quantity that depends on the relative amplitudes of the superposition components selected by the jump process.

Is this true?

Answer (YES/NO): NO